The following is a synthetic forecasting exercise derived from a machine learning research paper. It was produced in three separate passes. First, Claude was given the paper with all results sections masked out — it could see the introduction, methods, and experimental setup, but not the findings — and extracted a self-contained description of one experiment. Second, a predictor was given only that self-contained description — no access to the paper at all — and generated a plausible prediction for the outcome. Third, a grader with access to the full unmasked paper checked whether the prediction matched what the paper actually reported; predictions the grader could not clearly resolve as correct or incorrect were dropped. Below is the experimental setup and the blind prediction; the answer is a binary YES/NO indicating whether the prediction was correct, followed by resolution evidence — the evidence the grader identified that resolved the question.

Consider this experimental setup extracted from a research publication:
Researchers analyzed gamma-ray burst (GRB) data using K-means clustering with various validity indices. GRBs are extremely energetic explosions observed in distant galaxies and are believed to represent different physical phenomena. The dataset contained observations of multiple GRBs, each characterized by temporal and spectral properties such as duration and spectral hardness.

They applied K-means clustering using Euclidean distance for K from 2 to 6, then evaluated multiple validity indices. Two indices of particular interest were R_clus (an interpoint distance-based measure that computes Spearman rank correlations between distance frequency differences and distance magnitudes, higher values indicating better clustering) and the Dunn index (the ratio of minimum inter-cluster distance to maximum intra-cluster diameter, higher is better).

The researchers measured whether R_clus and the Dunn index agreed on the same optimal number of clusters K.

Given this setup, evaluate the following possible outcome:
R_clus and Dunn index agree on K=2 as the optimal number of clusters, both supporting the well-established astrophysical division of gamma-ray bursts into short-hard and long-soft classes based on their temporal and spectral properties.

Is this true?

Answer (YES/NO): NO